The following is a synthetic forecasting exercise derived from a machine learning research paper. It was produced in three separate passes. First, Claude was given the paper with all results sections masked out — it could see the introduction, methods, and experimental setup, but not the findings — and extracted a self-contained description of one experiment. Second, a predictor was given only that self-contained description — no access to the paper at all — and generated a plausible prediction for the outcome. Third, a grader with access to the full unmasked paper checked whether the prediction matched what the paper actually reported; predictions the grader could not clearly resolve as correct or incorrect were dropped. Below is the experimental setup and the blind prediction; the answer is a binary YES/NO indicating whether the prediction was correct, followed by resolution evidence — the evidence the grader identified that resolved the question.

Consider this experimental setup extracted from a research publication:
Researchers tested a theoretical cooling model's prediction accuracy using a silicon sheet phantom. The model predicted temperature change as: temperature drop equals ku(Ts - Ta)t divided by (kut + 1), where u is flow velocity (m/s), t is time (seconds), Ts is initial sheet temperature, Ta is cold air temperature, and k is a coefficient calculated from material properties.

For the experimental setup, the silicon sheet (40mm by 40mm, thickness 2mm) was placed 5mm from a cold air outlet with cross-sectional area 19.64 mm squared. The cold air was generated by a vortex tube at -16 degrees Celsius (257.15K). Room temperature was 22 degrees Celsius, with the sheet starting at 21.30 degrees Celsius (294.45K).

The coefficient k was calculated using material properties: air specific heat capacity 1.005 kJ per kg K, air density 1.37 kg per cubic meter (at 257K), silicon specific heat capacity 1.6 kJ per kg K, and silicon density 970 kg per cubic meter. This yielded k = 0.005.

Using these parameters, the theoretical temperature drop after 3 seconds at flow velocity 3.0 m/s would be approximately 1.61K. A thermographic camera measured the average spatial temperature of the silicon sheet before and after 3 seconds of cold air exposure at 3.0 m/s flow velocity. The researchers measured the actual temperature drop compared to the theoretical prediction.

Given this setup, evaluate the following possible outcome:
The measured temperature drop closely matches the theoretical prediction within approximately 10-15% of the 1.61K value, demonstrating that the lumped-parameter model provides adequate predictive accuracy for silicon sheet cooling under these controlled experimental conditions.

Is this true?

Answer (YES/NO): NO